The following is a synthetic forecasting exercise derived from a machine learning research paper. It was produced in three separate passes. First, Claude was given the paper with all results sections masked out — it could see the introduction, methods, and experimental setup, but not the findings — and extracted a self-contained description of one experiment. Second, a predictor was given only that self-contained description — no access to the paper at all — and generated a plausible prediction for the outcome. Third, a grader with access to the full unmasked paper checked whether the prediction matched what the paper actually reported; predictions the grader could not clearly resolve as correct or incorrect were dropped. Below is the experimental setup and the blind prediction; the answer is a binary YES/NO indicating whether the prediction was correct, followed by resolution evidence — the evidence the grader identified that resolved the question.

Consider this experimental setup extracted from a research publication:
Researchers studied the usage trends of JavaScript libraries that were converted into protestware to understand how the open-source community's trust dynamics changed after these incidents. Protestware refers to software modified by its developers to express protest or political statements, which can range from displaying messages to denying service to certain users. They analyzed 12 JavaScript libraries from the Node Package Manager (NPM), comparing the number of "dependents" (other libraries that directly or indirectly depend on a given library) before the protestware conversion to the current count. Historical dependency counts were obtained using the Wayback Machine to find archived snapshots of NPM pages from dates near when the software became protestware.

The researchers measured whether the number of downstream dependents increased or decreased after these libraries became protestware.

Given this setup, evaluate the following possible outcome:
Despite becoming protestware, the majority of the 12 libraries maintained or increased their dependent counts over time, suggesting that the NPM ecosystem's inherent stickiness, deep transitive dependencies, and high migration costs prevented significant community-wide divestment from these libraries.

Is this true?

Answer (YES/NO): YES